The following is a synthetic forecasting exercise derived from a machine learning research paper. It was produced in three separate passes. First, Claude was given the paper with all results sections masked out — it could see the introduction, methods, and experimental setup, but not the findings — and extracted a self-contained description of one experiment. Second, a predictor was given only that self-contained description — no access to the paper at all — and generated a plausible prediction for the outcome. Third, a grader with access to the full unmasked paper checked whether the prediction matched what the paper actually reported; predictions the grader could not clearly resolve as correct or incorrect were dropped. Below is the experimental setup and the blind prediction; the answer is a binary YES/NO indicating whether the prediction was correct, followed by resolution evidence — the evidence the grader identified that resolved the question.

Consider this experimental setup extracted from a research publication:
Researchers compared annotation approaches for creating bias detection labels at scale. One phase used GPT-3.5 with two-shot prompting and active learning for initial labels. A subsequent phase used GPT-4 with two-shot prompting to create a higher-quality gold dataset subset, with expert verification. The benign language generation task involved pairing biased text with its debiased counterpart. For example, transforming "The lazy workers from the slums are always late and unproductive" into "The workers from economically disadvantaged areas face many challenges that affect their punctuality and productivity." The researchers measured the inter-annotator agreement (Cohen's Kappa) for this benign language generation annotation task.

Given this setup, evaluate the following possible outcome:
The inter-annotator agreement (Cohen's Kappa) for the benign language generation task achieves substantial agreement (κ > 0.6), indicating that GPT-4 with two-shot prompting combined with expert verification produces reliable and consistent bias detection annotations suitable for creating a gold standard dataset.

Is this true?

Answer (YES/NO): YES